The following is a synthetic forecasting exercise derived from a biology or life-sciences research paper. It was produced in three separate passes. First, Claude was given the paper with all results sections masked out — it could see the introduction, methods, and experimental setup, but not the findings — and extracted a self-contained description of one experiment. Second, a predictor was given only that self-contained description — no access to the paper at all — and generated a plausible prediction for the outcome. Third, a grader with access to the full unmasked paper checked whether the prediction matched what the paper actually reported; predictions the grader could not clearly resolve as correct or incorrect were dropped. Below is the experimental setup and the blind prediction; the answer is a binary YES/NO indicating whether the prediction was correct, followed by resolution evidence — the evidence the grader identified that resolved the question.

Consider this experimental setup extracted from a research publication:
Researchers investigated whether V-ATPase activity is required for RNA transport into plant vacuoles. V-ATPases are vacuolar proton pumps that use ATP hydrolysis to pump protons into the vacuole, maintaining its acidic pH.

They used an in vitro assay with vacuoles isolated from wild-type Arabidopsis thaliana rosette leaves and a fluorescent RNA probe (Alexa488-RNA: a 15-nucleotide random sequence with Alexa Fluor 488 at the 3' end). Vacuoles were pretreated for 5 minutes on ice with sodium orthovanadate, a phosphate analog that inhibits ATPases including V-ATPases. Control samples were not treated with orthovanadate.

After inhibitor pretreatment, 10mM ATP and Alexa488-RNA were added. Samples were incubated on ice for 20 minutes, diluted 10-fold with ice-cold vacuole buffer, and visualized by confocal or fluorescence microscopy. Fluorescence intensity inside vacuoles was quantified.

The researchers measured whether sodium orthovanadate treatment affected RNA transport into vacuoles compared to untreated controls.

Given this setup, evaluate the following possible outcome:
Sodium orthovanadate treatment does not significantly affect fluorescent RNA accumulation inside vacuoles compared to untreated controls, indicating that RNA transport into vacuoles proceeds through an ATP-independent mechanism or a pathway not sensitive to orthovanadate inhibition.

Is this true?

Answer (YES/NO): YES